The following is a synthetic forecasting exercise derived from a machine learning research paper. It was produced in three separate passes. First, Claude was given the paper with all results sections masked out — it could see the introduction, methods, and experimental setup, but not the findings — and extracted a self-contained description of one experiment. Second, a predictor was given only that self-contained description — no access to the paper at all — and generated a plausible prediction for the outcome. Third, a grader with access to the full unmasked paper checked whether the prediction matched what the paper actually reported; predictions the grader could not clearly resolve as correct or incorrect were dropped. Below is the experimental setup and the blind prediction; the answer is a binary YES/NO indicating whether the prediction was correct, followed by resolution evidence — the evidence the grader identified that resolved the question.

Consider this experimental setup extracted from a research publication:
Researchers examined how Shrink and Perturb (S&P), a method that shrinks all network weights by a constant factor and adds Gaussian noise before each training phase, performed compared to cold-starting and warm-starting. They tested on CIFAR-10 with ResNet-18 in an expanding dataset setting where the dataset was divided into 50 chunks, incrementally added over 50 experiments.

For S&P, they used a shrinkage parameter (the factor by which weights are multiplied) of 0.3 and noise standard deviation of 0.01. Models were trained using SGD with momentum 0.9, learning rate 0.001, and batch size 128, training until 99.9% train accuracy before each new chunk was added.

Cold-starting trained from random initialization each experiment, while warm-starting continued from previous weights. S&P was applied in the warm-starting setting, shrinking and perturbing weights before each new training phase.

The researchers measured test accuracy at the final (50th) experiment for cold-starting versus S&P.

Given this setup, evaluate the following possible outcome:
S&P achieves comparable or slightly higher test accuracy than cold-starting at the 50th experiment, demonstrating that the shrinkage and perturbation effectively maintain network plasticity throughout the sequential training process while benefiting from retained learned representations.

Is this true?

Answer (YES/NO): NO